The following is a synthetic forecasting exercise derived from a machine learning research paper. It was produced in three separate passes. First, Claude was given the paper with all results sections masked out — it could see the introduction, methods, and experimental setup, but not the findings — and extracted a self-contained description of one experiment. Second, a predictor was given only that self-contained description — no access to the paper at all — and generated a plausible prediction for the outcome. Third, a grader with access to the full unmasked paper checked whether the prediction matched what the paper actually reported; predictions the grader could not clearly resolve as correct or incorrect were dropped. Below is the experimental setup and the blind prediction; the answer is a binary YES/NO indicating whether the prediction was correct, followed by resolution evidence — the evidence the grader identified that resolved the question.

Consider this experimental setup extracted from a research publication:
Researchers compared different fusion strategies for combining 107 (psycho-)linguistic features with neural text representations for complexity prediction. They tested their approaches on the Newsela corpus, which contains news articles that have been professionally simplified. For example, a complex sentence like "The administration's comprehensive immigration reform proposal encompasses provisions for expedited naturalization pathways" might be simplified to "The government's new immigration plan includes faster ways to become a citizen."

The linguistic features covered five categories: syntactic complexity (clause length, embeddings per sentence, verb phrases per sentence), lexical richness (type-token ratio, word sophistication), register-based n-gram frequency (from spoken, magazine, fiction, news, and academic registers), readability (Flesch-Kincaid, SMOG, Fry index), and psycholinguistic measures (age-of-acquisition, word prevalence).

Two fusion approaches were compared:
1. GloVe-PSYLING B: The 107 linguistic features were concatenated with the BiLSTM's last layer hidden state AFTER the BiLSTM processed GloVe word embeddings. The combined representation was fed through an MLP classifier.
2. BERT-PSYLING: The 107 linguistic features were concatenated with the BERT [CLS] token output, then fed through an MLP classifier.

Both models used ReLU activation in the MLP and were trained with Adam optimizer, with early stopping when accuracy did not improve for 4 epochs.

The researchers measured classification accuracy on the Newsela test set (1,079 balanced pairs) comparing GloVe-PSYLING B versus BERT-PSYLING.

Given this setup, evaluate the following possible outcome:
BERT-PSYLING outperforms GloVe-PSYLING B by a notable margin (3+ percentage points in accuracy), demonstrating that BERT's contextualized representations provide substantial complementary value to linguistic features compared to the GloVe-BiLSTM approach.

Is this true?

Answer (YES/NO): NO